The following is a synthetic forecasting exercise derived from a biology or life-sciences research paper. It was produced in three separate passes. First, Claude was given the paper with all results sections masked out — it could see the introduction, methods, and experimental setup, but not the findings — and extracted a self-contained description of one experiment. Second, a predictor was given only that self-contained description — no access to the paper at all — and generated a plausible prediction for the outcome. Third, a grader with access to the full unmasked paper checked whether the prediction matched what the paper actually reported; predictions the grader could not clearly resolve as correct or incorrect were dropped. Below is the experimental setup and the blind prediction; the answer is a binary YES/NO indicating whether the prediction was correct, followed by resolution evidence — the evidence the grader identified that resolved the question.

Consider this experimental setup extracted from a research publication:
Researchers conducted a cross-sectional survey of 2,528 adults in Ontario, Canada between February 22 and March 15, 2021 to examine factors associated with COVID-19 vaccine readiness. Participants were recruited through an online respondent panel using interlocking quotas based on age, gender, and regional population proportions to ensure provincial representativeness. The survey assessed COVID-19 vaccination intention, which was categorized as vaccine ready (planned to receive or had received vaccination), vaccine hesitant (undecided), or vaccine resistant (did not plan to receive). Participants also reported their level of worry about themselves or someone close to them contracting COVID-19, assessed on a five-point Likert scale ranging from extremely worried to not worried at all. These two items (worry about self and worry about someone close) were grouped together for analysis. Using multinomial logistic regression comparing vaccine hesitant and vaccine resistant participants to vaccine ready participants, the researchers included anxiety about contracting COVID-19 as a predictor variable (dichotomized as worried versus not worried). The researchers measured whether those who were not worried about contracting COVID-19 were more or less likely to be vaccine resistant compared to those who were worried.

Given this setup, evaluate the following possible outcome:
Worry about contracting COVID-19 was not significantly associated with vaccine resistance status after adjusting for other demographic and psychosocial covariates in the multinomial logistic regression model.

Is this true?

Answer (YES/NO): NO